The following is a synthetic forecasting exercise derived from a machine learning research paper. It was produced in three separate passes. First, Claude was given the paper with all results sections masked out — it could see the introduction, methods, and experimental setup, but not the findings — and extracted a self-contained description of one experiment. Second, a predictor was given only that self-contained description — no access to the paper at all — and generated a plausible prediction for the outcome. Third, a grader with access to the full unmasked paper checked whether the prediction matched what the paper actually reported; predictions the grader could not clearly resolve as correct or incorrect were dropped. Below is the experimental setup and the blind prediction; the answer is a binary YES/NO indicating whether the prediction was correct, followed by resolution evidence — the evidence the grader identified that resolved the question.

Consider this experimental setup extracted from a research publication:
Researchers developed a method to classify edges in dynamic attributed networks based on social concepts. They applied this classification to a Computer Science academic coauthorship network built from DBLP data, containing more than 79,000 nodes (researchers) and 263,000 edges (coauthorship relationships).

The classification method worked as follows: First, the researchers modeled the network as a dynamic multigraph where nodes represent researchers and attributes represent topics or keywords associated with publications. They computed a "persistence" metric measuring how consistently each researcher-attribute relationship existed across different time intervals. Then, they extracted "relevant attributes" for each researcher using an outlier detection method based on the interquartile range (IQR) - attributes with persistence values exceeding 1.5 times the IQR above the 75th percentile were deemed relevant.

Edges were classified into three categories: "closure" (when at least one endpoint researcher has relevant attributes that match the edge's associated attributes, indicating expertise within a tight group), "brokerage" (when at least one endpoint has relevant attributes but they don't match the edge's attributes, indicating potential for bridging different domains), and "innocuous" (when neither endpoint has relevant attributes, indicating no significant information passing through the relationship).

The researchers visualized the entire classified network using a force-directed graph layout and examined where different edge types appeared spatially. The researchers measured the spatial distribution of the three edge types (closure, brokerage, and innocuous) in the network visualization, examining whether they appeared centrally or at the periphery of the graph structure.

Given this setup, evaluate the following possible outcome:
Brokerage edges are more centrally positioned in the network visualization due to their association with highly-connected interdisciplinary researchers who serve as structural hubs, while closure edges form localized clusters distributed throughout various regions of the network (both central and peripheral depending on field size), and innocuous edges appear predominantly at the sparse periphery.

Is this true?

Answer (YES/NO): NO